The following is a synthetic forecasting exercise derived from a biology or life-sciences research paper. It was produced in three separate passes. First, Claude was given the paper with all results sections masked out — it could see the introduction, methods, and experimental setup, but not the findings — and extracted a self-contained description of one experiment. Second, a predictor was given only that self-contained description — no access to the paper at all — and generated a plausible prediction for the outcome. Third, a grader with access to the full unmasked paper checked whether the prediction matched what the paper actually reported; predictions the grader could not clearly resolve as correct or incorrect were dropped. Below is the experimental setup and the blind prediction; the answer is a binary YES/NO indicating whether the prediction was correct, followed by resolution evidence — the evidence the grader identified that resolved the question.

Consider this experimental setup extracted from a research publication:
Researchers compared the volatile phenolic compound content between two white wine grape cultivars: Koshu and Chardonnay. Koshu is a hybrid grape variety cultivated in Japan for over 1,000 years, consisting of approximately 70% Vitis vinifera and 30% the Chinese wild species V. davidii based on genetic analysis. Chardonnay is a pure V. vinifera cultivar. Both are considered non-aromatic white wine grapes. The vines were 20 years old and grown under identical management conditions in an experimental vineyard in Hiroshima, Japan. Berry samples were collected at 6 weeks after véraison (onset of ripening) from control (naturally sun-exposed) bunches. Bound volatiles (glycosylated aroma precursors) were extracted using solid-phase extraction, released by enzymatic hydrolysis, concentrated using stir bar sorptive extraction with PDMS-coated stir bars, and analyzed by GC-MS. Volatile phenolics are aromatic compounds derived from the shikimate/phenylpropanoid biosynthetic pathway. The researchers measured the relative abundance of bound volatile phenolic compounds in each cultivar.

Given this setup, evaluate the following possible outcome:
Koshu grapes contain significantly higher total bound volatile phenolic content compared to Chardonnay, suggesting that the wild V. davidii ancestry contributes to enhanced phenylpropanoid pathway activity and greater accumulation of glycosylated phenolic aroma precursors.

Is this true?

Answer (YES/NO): YES